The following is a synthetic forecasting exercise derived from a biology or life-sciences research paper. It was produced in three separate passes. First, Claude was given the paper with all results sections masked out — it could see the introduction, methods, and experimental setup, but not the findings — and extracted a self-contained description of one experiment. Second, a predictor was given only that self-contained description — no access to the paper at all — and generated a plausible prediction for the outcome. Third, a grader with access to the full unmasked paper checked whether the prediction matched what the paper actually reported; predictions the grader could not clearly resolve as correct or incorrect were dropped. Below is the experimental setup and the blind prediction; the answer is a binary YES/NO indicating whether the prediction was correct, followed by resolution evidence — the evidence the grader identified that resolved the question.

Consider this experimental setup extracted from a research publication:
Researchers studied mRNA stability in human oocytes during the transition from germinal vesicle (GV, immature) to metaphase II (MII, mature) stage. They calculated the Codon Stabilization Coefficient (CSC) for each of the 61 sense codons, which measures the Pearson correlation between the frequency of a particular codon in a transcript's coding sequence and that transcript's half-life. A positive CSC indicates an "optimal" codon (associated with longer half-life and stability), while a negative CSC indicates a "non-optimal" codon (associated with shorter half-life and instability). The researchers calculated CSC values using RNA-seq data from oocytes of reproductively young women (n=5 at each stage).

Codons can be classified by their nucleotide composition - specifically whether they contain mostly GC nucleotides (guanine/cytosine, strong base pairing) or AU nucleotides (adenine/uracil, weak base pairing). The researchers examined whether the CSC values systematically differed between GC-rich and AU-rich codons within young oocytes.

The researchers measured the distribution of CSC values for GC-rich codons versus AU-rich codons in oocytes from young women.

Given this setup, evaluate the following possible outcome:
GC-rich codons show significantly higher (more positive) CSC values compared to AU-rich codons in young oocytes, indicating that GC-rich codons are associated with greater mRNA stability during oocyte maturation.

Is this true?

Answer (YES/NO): NO